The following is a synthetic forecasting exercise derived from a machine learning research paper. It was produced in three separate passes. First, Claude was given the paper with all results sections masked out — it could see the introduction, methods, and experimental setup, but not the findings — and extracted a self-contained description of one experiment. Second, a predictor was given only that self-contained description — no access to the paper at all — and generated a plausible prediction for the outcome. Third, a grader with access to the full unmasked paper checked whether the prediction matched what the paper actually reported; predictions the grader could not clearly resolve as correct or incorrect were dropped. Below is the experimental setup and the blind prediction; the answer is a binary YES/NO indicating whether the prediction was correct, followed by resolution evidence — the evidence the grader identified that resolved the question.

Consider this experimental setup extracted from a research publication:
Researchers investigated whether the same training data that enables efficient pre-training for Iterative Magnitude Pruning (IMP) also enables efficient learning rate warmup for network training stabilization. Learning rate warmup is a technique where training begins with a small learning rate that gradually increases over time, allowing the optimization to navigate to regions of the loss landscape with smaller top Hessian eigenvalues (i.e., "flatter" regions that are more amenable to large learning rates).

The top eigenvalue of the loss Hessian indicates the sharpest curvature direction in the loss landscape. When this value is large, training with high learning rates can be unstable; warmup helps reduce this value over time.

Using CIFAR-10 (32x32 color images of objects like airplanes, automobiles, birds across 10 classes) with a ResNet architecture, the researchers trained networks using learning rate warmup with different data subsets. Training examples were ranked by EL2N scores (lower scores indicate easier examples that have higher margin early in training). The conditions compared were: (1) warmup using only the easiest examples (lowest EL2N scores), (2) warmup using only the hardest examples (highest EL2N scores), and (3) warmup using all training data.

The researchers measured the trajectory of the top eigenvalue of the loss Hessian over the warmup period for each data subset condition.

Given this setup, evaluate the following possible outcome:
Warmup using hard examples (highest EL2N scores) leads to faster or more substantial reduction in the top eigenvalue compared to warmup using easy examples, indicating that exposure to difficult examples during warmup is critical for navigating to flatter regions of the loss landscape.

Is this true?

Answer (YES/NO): YES